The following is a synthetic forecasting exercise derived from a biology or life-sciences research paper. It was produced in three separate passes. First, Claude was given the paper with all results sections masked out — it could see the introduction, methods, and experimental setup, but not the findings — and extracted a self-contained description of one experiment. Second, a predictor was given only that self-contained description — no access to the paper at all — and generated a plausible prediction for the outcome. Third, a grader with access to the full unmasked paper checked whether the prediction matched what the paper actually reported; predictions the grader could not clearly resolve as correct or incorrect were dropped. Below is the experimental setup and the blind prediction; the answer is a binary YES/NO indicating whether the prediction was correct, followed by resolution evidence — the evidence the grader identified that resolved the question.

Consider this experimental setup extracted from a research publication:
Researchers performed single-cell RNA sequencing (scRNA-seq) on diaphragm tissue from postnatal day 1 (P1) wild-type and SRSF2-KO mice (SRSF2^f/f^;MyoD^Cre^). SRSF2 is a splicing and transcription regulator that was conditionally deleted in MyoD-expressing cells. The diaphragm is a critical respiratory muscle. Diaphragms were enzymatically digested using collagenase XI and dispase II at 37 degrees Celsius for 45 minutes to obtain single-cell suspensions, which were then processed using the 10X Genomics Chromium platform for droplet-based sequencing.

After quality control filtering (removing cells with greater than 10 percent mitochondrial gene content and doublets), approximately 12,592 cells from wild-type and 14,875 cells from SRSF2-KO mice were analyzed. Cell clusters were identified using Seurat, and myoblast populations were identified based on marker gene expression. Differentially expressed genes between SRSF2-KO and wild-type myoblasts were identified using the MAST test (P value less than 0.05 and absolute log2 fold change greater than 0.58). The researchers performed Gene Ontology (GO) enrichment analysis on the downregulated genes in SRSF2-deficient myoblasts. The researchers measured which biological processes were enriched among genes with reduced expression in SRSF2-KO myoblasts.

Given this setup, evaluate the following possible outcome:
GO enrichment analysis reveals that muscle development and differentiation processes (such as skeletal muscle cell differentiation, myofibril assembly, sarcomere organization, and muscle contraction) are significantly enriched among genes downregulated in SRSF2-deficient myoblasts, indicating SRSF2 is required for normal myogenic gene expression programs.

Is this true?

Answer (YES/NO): NO